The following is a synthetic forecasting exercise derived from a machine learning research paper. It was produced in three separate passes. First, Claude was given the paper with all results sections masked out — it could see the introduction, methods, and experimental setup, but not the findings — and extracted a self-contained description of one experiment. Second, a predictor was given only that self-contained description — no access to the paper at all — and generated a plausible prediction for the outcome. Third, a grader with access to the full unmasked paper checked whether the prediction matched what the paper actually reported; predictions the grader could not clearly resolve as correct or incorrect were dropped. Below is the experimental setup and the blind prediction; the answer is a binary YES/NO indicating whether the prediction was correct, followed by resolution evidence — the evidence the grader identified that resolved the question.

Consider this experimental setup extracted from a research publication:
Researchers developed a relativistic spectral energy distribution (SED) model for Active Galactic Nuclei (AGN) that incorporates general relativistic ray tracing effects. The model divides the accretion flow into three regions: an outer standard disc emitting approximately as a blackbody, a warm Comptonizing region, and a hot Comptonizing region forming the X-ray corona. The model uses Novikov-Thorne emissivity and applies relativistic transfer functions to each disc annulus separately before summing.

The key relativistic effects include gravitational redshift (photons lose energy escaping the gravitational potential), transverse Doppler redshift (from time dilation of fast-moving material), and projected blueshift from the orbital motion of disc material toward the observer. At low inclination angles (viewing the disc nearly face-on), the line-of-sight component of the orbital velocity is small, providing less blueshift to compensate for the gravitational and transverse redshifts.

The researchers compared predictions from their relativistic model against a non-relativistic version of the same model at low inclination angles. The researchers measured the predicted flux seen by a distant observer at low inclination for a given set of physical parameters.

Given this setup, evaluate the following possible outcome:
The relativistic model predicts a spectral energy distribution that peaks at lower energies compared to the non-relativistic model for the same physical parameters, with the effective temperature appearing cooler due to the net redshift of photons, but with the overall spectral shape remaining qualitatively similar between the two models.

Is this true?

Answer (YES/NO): NO